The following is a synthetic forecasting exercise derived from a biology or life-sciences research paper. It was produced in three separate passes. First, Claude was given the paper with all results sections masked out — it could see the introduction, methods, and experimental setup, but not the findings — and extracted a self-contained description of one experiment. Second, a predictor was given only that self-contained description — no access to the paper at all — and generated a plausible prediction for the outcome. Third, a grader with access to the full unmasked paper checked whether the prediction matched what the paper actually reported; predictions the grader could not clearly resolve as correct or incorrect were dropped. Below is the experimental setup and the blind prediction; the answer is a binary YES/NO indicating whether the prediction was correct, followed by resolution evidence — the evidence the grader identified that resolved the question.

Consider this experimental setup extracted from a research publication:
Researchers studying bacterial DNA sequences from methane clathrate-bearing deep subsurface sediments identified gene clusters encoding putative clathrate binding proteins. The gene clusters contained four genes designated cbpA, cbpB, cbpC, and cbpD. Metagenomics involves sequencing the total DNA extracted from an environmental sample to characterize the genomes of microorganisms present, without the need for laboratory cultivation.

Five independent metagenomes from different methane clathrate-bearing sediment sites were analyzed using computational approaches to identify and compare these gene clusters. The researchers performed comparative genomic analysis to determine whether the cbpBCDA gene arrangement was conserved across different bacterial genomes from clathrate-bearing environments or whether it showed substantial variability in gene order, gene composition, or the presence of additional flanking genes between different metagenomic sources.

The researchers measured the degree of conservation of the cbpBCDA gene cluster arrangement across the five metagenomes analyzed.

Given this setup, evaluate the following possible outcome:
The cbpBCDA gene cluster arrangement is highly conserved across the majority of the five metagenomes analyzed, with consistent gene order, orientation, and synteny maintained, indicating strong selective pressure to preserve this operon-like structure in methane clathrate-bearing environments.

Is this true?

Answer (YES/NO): YES